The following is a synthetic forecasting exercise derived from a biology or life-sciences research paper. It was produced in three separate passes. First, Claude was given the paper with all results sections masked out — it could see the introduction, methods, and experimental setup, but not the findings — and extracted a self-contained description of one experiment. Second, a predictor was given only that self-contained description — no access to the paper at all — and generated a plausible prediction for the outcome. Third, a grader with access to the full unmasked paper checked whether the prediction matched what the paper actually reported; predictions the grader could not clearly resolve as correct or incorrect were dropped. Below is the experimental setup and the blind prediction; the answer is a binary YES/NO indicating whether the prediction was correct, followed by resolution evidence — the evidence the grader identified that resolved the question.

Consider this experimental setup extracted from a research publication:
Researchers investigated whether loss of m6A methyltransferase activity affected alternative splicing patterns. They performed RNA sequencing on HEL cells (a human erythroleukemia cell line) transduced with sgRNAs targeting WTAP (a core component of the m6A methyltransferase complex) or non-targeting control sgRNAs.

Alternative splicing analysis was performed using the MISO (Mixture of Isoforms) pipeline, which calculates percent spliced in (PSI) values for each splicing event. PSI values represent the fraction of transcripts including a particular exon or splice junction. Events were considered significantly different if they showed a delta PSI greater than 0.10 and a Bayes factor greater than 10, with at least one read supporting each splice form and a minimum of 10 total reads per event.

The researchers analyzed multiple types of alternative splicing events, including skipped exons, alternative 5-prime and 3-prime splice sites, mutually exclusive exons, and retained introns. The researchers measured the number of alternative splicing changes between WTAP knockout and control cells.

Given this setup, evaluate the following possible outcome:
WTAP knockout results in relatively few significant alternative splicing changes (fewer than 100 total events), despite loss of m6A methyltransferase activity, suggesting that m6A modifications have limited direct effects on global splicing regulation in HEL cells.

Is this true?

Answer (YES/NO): NO